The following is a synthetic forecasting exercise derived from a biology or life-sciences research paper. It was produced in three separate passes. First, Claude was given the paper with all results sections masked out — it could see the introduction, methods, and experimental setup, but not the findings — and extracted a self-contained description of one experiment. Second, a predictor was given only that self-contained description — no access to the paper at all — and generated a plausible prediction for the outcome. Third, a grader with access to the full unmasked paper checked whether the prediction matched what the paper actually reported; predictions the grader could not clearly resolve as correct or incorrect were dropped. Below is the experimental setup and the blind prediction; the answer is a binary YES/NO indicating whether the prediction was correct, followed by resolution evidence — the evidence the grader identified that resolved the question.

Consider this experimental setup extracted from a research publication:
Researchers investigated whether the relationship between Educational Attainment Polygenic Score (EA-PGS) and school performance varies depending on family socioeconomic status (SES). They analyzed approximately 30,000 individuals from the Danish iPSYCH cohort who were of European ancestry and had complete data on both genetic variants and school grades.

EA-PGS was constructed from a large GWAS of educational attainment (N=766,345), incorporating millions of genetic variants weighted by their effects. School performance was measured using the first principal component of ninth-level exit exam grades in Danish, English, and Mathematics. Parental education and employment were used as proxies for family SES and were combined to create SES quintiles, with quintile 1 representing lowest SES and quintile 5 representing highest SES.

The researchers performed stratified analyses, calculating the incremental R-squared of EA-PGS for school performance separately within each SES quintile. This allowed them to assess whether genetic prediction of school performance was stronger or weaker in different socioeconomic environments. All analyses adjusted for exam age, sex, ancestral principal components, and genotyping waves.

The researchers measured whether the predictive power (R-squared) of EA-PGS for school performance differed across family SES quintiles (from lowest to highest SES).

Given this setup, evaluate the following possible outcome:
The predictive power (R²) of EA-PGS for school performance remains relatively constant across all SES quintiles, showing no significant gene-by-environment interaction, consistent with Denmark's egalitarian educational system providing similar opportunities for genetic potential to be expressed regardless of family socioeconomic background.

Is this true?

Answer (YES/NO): YES